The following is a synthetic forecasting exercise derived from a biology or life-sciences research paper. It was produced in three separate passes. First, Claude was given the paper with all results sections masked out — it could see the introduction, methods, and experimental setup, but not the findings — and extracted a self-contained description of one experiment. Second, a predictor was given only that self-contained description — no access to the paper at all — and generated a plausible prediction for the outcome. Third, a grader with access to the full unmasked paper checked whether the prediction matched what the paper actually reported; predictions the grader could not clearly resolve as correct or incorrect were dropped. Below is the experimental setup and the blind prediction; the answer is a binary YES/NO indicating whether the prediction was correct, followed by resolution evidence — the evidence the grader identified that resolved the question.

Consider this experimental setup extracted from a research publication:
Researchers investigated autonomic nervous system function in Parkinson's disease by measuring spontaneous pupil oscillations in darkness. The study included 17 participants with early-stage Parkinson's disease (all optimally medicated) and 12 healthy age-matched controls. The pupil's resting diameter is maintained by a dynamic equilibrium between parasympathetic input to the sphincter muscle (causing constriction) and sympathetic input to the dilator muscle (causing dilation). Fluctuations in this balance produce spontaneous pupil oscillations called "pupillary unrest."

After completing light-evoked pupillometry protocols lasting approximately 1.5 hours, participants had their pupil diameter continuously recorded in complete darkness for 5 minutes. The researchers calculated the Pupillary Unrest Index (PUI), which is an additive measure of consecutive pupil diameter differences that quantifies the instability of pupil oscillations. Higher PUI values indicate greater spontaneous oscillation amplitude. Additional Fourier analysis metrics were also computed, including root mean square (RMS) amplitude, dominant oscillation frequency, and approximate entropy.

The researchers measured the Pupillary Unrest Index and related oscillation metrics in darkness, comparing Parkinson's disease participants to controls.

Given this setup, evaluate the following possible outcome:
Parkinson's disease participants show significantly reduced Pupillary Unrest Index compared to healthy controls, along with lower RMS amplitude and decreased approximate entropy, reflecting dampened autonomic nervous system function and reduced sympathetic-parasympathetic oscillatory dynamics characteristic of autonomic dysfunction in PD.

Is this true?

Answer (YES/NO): NO